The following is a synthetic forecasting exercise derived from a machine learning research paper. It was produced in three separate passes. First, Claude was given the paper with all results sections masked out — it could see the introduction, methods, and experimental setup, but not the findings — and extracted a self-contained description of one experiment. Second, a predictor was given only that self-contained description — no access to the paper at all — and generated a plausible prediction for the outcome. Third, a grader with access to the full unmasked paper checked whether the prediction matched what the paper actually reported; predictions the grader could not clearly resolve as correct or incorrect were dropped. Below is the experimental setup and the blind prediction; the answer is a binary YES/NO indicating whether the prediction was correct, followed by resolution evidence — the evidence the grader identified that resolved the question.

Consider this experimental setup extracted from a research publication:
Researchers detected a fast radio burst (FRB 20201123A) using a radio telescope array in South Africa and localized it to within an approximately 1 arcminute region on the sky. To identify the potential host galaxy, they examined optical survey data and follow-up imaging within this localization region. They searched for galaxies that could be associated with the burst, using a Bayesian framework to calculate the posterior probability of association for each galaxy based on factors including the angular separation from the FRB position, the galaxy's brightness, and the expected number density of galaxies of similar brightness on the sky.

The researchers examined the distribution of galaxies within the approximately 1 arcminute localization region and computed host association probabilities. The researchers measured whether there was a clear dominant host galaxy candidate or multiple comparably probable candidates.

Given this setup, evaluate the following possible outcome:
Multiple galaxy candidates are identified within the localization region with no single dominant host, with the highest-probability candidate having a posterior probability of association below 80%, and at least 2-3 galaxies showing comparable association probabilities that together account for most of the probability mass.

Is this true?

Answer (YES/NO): NO